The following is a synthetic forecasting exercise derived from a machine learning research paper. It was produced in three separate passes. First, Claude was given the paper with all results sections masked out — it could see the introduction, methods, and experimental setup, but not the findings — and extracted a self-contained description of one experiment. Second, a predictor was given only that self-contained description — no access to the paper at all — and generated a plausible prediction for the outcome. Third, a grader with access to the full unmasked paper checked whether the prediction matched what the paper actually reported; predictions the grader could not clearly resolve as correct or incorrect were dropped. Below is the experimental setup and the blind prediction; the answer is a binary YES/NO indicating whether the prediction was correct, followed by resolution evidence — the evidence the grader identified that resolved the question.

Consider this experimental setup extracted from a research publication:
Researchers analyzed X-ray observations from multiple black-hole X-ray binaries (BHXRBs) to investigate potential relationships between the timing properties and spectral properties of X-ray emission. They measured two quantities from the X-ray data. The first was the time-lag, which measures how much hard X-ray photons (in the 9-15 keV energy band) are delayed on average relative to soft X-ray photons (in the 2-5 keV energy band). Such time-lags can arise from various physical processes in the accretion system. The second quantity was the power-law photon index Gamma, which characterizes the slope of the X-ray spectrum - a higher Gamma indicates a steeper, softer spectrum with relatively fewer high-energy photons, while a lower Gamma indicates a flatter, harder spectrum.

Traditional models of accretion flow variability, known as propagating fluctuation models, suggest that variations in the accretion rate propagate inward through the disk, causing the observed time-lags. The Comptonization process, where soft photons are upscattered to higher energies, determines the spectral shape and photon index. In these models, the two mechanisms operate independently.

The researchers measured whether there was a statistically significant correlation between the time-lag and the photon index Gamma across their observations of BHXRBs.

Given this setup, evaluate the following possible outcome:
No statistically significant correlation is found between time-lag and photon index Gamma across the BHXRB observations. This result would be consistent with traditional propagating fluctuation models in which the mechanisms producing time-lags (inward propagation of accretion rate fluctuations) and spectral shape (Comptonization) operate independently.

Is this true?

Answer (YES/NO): NO